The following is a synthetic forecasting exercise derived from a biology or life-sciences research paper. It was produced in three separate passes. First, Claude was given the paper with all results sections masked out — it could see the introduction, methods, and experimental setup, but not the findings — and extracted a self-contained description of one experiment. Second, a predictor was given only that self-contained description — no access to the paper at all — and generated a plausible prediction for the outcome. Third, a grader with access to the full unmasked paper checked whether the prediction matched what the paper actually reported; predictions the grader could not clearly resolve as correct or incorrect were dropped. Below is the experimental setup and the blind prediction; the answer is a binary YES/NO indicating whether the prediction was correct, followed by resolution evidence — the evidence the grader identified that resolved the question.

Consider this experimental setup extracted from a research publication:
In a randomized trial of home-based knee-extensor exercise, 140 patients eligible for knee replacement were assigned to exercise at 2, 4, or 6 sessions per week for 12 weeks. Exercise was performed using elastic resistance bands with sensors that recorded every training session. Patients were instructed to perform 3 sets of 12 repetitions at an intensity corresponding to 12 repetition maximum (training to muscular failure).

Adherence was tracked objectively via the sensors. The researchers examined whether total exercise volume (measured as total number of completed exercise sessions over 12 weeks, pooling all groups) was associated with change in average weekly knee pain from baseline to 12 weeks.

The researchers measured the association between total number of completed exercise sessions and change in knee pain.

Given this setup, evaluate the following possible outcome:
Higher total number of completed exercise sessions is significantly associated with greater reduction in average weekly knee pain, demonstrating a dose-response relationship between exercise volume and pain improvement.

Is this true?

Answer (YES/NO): NO